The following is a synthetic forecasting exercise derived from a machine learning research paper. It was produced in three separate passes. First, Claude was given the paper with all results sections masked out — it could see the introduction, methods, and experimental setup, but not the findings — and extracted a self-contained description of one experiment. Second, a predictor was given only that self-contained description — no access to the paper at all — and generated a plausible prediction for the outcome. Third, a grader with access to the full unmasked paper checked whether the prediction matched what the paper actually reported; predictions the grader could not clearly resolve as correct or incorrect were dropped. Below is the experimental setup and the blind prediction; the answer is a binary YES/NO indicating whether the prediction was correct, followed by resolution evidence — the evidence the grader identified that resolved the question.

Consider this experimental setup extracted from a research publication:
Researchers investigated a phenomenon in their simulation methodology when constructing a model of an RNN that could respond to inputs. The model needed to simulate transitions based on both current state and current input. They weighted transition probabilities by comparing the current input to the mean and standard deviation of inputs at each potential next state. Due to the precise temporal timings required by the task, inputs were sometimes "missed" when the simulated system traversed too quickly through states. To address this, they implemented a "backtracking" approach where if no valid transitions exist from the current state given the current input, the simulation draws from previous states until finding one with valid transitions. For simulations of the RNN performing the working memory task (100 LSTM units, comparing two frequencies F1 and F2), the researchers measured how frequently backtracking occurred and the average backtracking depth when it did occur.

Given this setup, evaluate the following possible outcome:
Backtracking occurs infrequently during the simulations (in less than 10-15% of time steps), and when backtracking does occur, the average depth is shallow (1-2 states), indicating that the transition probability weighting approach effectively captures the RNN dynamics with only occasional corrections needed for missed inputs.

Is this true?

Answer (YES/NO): NO